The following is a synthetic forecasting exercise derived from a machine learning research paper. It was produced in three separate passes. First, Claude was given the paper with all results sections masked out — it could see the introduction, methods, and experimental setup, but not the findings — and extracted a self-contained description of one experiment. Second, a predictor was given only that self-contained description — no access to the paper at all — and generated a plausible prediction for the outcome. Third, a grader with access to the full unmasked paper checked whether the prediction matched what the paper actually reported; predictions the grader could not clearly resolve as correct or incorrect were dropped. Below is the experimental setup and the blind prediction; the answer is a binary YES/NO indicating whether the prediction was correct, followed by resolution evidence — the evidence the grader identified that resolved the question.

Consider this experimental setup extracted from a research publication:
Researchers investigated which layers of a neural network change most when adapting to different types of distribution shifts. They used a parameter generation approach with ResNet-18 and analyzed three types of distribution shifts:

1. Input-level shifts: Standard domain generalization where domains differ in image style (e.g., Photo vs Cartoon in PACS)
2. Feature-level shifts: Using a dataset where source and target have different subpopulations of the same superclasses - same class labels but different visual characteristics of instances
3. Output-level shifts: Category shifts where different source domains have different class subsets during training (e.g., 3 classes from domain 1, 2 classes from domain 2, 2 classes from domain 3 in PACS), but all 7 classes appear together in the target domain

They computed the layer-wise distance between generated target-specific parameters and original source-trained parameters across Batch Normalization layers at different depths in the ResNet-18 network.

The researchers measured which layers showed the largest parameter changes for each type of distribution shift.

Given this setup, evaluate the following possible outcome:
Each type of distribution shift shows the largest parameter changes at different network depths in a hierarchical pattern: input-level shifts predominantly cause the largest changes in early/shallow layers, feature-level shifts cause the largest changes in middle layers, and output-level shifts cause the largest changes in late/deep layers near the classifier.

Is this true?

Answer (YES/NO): YES